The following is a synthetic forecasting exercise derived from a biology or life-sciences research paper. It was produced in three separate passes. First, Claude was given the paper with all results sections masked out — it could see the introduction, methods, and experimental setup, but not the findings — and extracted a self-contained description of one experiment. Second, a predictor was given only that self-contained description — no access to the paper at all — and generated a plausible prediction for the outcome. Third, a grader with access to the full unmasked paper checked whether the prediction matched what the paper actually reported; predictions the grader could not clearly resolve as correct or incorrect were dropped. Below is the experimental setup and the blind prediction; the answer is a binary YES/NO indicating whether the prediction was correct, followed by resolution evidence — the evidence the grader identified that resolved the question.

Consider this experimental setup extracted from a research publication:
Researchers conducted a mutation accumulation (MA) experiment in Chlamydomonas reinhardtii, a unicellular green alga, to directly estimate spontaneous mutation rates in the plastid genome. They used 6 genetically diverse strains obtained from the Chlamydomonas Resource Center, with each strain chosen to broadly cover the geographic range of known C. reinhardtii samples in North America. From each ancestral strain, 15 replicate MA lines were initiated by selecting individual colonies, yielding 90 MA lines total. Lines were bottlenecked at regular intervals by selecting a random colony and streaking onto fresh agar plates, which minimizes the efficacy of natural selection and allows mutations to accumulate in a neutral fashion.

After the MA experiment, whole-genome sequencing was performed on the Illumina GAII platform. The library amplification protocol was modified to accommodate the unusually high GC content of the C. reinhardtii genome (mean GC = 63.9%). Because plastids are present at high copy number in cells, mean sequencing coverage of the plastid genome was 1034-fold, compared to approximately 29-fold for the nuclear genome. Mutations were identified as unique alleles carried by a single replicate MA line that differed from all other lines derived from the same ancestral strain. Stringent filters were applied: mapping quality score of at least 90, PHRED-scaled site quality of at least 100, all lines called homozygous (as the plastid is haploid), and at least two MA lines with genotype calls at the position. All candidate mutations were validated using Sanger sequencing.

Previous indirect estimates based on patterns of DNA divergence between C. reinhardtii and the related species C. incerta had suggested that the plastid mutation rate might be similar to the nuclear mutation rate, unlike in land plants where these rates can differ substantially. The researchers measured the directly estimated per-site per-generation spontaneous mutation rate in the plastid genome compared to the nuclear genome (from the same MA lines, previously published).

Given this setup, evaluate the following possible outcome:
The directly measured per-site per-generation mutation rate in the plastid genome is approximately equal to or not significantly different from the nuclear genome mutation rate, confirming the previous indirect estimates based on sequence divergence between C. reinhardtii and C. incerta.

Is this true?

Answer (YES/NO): YES